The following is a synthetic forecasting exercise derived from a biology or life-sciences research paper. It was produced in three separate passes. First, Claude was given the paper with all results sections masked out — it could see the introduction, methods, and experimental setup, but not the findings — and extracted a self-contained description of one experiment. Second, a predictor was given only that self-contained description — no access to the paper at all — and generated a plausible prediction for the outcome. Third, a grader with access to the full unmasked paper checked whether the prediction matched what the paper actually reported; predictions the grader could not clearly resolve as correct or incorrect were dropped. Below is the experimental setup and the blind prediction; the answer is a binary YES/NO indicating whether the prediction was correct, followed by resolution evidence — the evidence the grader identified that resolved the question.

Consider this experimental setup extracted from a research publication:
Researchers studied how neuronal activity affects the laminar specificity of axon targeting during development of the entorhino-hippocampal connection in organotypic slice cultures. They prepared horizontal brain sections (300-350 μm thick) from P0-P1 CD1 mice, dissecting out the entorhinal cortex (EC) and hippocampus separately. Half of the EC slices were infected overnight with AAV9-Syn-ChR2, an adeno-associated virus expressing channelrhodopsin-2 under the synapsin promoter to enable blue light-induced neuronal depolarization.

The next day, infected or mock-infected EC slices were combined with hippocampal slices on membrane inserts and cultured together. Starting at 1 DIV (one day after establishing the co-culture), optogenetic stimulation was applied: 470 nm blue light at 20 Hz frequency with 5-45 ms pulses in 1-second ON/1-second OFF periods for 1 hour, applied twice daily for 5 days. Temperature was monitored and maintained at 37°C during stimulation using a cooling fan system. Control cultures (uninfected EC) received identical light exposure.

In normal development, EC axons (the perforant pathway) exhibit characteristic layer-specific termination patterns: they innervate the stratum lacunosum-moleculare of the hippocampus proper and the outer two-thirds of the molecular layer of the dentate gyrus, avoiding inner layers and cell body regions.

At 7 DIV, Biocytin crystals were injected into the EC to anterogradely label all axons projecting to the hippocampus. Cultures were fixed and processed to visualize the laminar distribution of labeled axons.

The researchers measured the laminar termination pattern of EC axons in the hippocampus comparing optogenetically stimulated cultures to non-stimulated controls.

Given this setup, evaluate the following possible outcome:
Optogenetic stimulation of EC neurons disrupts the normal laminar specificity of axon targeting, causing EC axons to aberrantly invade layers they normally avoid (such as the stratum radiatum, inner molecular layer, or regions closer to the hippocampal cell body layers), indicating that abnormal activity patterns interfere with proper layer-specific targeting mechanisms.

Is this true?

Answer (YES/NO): YES